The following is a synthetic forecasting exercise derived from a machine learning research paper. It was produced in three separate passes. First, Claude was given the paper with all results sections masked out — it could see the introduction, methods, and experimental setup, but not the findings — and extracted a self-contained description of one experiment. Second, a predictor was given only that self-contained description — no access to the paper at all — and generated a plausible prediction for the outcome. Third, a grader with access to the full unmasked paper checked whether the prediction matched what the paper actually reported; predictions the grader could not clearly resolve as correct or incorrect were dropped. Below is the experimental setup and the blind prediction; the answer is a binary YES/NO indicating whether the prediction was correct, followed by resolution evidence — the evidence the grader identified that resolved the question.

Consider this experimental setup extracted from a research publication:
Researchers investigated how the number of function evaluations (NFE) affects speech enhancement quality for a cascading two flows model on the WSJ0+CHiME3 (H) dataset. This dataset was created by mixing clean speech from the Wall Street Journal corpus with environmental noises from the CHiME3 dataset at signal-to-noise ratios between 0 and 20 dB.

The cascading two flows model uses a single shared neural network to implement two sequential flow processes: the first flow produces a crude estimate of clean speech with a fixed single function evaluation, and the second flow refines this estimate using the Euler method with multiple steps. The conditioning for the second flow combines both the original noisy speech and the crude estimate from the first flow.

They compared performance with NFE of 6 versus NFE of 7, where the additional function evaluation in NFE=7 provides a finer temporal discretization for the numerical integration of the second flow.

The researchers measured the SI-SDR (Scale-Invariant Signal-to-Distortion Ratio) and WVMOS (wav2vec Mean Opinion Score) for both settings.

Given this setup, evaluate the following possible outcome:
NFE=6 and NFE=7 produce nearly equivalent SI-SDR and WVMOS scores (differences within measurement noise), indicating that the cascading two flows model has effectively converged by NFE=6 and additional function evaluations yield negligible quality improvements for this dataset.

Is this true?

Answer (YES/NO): NO